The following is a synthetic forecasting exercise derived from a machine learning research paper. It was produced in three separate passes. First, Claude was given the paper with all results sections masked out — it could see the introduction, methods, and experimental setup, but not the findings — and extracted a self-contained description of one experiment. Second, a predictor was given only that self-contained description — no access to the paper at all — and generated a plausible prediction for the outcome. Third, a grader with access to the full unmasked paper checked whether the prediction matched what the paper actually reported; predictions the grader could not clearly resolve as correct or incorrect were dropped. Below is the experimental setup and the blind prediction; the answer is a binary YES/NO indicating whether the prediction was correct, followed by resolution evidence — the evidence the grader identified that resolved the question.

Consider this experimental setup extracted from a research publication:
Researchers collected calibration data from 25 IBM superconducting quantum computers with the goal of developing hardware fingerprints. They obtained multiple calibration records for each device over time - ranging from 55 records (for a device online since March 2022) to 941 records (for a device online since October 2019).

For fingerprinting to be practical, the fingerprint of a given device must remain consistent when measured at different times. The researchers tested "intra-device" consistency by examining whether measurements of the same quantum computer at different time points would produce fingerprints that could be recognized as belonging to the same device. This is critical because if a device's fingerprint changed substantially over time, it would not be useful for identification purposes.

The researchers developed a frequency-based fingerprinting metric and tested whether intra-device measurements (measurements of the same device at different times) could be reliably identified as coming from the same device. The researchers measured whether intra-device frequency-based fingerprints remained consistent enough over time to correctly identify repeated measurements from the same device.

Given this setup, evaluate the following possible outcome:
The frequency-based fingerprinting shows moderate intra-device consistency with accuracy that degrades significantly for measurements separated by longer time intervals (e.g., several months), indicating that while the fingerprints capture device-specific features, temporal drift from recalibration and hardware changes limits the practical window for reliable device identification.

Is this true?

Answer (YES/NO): NO